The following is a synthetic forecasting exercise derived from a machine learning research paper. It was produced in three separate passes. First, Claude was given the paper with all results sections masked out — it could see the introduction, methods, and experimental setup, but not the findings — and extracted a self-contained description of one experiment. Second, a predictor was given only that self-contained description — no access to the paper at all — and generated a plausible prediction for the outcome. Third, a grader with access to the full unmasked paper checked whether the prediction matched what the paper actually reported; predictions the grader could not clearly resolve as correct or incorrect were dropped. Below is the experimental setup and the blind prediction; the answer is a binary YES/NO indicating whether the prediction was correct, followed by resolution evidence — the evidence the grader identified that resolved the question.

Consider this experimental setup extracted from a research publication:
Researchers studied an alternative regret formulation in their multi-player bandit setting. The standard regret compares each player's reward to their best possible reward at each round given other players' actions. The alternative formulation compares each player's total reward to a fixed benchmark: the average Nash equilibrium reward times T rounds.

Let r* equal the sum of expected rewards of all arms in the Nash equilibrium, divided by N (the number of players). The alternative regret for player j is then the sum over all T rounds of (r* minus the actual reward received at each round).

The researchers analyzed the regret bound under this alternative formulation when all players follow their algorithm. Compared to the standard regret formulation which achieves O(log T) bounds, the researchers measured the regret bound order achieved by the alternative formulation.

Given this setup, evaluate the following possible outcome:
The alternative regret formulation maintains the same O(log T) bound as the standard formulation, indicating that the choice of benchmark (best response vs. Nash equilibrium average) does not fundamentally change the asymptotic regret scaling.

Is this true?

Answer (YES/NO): YES